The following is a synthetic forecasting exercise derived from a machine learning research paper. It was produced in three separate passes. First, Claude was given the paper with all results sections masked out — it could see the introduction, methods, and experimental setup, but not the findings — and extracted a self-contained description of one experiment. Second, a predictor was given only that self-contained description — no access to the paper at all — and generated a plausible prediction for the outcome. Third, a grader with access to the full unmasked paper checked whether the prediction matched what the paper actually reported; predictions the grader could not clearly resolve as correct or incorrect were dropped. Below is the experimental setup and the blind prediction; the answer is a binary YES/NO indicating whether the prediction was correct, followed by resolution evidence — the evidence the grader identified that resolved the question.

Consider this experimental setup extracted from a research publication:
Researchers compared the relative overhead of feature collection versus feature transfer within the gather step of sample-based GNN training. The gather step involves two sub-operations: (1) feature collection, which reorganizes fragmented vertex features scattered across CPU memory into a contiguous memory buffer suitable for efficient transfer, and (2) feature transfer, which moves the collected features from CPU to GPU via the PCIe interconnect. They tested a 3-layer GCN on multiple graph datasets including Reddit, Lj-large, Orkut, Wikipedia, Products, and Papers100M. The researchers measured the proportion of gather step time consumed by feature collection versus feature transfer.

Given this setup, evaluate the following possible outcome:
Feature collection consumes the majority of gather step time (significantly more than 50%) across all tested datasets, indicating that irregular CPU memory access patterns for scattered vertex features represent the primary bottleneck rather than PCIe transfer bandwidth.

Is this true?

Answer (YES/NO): NO